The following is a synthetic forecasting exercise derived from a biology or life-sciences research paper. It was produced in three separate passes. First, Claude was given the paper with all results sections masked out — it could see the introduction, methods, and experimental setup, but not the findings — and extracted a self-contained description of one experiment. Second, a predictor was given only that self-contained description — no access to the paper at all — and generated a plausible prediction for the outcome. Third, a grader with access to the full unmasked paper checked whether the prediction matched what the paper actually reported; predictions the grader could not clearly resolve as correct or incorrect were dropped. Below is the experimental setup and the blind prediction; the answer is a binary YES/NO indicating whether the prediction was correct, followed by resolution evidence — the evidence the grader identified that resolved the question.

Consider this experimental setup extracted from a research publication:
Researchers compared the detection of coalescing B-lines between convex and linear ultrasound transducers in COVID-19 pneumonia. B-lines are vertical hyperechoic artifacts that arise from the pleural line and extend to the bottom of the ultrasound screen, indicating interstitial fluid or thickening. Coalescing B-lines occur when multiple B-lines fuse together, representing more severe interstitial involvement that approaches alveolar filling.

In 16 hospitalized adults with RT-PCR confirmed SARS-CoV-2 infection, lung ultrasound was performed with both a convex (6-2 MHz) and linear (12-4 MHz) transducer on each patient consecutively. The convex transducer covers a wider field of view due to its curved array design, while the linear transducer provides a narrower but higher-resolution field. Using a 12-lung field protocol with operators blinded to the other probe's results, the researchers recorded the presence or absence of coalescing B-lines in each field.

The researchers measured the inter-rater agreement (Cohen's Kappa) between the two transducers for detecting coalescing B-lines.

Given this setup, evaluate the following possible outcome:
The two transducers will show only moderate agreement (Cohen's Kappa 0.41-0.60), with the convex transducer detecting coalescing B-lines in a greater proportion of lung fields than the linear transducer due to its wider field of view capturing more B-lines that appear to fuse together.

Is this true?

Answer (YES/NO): NO